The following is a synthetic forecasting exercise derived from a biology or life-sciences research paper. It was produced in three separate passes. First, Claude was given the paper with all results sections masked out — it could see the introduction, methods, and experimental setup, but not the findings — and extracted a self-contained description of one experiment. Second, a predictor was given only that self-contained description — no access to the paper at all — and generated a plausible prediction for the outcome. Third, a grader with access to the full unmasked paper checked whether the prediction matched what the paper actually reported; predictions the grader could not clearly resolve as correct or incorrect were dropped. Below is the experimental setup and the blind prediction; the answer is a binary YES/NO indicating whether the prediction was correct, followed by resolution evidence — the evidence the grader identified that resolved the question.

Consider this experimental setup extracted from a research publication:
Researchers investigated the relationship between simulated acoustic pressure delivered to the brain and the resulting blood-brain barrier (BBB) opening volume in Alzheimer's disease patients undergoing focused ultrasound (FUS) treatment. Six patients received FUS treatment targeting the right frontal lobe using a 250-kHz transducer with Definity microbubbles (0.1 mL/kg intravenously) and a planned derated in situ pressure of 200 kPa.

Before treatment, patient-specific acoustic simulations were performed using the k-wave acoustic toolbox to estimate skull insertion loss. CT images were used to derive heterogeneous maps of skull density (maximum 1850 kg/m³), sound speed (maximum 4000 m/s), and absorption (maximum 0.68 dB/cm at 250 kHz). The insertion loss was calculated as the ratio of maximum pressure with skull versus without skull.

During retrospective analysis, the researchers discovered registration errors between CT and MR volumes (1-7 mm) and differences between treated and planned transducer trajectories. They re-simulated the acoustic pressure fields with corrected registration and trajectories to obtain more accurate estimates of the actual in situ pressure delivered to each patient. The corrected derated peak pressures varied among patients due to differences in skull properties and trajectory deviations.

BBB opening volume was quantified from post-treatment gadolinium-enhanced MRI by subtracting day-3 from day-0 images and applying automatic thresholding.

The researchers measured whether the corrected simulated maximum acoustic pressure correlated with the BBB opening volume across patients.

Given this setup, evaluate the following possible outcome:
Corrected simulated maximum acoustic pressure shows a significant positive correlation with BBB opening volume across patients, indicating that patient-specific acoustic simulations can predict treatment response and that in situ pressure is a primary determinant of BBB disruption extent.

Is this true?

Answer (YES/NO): YES